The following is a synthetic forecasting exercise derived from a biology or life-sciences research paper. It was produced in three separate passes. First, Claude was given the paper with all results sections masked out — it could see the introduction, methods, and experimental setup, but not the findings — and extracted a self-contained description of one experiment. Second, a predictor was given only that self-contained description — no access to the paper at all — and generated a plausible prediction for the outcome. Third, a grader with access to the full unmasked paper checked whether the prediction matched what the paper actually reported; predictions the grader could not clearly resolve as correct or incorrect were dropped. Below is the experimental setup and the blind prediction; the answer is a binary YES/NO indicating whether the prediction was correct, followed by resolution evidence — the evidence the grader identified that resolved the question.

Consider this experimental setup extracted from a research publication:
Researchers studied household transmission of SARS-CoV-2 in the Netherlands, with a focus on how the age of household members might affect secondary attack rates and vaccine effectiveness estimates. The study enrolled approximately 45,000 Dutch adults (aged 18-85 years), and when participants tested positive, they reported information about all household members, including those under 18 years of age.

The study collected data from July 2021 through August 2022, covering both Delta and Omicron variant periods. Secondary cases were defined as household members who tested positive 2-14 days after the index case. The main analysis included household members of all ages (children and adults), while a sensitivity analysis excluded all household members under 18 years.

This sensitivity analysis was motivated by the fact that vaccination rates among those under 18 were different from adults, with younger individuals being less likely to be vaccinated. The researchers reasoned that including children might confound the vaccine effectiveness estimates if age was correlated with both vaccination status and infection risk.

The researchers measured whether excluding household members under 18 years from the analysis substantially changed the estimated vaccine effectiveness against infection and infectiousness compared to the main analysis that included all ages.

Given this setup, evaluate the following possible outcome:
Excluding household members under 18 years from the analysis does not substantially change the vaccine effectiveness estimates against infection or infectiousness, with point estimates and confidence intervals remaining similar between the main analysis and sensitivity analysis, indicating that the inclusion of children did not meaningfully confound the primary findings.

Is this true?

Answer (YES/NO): NO